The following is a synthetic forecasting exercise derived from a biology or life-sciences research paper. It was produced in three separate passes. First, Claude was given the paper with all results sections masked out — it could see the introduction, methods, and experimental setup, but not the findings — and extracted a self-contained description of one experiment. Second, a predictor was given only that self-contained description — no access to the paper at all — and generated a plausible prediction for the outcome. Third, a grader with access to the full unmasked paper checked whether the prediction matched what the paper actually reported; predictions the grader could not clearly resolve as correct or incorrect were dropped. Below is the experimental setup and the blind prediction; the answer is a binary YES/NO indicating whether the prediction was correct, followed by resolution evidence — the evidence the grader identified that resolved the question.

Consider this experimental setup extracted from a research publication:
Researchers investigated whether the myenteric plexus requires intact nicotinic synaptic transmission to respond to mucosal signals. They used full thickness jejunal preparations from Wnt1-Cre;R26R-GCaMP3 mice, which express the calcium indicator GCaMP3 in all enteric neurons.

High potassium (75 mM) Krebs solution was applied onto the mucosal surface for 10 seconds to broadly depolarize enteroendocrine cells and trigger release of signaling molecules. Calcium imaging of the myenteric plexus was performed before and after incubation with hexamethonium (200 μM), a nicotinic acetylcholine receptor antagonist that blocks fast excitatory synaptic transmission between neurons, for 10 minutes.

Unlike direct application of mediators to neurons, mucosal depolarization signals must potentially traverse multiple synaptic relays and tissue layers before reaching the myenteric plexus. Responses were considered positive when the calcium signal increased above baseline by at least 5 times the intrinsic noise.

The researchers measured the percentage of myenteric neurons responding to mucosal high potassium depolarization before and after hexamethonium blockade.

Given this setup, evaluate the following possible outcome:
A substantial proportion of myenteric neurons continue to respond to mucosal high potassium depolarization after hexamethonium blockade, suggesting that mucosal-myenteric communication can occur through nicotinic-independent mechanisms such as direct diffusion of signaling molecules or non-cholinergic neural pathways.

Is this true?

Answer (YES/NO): YES